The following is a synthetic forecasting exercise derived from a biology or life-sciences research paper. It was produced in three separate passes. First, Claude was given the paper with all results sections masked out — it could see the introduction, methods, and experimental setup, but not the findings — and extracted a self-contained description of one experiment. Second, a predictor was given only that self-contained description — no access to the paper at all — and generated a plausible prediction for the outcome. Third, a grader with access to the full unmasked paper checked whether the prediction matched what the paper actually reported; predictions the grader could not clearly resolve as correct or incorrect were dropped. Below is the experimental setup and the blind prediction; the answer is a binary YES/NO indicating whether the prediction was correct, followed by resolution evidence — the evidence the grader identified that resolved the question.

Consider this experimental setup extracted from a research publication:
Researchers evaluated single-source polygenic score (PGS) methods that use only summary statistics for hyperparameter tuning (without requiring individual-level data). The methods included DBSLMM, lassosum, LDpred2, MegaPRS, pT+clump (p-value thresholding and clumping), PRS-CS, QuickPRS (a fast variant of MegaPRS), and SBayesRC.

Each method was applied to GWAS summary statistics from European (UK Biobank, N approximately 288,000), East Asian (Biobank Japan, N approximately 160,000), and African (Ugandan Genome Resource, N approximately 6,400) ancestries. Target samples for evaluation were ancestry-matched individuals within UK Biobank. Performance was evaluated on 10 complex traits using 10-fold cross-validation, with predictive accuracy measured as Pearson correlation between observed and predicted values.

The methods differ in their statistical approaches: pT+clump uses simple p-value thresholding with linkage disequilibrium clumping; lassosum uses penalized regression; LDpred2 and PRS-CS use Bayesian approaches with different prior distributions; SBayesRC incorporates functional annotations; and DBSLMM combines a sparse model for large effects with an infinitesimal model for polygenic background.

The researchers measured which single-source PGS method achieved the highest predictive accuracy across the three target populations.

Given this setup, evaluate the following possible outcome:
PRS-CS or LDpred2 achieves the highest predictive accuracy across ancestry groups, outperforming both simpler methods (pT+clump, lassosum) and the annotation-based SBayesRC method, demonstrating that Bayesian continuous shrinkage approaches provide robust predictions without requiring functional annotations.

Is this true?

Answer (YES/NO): NO